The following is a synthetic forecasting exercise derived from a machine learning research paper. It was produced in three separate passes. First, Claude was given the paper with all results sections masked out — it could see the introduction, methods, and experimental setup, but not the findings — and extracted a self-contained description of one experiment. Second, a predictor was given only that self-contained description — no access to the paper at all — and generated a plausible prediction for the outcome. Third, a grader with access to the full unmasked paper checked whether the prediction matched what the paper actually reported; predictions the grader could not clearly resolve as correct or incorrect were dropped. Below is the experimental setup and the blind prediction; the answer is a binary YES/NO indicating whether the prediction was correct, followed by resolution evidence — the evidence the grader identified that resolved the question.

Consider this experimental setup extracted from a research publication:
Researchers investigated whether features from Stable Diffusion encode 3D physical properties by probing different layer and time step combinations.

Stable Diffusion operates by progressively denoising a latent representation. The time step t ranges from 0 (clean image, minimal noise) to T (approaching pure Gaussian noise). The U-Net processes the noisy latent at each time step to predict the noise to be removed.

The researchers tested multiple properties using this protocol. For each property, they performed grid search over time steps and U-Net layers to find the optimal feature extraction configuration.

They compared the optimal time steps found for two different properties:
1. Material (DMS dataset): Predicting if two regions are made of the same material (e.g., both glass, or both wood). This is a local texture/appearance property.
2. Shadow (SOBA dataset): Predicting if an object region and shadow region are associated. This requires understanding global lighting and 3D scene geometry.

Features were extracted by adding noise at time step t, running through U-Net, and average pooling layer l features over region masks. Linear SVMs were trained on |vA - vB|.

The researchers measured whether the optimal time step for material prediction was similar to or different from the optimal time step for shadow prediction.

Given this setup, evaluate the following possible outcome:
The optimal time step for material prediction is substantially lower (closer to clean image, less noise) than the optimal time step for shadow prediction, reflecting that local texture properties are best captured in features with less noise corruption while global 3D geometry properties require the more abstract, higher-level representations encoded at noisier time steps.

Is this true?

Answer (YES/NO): YES